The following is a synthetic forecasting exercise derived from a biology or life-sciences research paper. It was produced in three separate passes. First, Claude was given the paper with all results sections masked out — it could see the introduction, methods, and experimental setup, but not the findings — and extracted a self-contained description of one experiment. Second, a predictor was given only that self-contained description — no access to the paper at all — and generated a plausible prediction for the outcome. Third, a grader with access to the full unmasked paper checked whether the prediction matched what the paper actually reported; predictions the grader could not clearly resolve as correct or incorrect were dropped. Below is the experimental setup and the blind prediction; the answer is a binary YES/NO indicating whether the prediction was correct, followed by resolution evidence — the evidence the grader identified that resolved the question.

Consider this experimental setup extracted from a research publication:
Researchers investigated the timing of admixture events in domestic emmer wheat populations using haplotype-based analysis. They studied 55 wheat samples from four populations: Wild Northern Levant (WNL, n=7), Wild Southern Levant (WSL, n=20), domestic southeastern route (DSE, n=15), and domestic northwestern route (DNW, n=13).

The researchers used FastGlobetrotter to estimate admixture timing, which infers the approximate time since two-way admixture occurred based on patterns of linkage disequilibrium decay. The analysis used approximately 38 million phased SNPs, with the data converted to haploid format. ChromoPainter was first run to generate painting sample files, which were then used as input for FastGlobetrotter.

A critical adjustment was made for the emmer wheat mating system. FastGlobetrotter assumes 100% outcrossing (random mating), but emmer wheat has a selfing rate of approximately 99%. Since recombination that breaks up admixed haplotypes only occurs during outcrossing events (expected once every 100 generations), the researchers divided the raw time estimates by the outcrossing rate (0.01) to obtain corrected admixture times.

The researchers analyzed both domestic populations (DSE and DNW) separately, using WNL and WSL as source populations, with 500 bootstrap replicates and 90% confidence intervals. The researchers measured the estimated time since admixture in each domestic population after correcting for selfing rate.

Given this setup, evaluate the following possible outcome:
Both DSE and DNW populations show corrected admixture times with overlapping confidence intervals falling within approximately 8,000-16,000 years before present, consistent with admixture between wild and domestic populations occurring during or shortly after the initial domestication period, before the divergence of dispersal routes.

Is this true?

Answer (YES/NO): NO